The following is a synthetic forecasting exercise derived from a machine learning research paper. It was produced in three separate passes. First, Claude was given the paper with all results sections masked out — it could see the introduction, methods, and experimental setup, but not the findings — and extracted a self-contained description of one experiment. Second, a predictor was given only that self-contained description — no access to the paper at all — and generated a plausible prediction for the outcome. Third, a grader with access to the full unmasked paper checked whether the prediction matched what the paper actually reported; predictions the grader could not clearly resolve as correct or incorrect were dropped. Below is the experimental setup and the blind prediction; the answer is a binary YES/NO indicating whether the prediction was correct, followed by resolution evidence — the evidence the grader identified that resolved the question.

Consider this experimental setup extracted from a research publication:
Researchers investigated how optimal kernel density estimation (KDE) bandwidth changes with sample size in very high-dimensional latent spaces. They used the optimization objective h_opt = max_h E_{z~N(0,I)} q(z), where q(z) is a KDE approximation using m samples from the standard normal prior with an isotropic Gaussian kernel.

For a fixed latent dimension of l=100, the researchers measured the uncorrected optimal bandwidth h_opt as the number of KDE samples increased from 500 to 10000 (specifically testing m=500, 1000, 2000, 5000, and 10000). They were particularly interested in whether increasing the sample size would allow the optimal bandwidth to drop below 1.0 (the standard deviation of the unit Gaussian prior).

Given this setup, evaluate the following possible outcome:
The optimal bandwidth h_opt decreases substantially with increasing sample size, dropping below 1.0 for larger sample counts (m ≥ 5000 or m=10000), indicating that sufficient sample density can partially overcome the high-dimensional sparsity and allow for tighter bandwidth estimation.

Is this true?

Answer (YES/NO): NO